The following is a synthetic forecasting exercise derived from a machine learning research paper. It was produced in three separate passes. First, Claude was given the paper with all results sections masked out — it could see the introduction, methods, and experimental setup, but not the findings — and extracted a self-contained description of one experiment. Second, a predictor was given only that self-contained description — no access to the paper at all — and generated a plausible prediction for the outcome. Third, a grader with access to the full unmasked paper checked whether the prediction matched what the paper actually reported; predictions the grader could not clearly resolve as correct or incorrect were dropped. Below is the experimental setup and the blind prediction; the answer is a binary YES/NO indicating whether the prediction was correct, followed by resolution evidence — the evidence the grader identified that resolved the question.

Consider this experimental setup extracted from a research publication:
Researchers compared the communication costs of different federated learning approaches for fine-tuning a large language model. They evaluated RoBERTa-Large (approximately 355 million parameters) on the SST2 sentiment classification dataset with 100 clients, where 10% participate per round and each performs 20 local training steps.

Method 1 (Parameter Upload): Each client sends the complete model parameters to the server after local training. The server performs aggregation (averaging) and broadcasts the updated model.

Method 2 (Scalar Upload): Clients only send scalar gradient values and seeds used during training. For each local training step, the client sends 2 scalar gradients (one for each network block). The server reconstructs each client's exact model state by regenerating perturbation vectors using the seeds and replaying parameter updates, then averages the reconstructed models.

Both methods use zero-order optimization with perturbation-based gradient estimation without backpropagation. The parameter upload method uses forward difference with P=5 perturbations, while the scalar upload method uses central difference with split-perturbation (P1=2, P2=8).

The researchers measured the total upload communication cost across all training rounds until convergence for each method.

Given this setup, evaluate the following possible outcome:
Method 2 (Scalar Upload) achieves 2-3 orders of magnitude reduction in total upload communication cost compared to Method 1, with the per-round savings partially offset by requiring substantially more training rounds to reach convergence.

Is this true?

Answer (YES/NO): NO